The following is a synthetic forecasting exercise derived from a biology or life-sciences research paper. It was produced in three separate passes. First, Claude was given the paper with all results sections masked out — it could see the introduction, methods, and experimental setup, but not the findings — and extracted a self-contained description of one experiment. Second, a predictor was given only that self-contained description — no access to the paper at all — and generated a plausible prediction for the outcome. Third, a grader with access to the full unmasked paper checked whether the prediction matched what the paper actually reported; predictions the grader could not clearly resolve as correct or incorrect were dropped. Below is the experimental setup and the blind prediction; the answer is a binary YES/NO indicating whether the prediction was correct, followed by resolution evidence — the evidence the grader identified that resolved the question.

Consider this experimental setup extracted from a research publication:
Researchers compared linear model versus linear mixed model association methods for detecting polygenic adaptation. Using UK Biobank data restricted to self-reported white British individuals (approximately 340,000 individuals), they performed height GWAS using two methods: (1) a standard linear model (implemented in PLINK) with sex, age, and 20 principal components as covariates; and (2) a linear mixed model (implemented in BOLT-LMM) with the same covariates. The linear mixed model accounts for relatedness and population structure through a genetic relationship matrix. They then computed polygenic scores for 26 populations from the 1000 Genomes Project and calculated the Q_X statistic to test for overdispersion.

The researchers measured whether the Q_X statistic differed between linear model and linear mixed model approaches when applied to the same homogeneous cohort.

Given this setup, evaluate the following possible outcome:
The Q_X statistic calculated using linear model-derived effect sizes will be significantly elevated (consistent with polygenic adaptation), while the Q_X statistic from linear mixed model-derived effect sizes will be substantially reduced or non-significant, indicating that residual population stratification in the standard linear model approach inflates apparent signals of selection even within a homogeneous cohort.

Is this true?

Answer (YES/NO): NO